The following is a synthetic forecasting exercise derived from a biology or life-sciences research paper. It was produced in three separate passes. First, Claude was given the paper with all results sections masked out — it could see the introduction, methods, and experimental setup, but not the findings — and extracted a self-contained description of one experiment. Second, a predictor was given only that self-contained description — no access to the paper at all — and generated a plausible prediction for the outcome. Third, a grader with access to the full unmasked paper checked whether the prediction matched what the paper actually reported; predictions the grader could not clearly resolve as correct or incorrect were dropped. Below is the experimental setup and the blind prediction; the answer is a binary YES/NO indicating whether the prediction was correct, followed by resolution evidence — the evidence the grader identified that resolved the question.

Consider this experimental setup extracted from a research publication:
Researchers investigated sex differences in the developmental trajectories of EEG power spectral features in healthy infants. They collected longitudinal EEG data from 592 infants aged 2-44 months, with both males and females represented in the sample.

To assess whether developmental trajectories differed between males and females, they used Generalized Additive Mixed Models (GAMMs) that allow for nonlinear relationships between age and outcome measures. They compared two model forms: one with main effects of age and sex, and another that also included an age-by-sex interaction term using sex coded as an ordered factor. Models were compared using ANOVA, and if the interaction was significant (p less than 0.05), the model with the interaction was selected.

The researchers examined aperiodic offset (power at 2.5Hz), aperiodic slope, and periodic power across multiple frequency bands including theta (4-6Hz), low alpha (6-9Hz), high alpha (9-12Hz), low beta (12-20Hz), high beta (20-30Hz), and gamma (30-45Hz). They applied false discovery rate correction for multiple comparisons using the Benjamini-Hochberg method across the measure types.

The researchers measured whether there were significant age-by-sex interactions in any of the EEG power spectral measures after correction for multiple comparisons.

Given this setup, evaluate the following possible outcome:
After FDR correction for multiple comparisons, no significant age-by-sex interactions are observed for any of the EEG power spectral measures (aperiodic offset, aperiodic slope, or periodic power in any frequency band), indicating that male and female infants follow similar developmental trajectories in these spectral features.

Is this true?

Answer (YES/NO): NO